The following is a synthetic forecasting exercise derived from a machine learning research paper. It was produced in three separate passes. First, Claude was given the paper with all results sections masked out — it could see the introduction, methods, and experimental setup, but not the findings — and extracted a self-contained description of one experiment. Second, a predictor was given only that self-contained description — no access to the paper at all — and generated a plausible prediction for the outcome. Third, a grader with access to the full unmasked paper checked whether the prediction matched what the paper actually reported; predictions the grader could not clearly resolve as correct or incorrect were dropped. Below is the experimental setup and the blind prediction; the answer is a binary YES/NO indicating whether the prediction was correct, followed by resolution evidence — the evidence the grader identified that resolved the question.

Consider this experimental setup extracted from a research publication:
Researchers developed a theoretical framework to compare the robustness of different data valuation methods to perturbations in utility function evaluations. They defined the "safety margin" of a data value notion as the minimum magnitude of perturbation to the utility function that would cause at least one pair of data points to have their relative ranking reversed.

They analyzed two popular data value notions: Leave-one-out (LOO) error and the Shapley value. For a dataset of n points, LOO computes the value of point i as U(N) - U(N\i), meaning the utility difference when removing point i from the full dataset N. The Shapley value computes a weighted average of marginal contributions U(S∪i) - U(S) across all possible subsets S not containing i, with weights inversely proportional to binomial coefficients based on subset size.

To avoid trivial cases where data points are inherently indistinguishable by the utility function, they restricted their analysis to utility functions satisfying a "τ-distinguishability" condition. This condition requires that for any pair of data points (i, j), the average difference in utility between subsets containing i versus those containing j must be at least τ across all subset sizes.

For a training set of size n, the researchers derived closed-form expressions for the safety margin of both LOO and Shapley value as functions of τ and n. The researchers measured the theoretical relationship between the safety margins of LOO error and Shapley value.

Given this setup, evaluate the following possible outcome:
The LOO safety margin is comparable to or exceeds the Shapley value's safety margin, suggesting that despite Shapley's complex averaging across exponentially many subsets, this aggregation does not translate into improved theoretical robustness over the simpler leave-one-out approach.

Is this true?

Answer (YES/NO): NO